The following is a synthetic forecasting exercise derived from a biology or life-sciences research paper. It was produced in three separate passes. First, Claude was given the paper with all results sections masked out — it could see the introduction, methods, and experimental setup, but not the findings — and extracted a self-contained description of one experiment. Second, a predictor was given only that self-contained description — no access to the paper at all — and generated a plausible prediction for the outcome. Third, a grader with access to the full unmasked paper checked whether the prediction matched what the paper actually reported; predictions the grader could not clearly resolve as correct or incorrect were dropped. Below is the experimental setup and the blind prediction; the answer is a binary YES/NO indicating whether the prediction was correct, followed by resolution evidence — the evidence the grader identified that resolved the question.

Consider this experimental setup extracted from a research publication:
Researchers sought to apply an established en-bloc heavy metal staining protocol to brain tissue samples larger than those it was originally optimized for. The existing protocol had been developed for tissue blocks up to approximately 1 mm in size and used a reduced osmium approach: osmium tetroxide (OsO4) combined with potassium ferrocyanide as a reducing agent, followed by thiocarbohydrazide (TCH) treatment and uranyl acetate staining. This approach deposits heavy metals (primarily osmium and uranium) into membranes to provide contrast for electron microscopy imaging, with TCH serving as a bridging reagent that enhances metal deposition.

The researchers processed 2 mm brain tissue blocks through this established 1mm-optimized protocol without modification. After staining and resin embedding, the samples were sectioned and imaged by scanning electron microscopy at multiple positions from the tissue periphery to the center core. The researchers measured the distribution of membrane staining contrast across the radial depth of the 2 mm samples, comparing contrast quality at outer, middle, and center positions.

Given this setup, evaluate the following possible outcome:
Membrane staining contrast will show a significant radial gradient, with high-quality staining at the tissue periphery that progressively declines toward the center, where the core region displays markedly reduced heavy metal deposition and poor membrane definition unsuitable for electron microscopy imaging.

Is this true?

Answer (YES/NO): YES